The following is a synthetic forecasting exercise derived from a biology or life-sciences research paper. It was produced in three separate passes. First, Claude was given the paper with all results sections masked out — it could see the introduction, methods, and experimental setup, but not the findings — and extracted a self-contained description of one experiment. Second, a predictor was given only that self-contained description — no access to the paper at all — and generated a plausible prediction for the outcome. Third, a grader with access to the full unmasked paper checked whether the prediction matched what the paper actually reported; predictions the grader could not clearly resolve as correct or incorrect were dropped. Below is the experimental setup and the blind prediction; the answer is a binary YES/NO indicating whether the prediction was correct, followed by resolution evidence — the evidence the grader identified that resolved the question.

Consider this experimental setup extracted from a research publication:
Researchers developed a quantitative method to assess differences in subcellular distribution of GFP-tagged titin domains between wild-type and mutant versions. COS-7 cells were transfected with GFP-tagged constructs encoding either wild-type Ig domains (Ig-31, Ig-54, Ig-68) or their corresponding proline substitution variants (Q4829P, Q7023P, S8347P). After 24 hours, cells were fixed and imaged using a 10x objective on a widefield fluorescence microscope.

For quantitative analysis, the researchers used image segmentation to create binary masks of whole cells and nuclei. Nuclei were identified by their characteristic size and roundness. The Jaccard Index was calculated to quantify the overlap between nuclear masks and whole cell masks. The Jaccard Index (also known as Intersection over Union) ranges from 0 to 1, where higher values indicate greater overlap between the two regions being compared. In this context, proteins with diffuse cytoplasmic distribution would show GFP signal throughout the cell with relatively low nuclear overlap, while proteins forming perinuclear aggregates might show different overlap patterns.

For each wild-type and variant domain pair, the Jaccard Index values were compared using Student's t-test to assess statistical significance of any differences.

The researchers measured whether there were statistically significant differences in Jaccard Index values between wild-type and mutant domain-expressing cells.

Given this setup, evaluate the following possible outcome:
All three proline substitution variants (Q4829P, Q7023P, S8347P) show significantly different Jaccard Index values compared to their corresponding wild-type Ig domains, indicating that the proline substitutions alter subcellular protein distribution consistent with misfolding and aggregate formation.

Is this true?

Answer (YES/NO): YES